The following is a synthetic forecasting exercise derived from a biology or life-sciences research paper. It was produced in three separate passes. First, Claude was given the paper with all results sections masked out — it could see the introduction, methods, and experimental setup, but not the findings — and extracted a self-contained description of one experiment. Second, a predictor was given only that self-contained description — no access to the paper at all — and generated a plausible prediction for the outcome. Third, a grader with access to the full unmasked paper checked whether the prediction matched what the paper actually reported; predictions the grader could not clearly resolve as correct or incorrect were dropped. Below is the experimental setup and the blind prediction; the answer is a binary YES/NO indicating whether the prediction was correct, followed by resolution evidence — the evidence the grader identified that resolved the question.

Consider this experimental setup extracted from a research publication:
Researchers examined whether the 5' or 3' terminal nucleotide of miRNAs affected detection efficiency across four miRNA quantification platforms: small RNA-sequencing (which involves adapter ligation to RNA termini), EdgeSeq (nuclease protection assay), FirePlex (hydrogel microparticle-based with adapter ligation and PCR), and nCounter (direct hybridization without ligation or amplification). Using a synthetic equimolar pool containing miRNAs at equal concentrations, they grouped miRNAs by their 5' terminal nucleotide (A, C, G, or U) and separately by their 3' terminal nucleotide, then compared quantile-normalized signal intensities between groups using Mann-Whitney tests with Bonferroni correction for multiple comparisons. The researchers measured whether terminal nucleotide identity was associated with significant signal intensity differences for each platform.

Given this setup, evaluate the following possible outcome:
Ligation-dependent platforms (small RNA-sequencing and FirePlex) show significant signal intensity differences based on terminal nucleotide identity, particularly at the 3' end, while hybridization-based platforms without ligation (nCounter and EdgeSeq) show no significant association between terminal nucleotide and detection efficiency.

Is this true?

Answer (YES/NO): NO